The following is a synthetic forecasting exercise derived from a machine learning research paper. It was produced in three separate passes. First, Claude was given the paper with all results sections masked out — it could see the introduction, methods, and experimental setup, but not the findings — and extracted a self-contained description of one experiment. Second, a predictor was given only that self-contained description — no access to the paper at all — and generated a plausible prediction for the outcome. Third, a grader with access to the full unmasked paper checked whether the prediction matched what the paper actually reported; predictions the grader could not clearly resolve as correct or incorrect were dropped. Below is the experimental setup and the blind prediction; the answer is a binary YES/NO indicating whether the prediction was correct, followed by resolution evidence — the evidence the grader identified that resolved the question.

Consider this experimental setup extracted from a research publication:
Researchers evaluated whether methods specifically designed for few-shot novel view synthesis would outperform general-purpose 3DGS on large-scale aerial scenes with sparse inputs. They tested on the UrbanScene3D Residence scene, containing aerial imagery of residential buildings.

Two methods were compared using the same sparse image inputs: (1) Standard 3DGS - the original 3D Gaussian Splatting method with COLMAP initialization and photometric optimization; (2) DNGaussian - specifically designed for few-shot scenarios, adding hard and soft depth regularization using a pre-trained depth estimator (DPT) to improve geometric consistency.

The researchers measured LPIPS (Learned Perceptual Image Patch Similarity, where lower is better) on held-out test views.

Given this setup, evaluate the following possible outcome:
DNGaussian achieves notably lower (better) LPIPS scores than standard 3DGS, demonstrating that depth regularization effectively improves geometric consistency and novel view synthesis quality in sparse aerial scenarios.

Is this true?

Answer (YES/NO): NO